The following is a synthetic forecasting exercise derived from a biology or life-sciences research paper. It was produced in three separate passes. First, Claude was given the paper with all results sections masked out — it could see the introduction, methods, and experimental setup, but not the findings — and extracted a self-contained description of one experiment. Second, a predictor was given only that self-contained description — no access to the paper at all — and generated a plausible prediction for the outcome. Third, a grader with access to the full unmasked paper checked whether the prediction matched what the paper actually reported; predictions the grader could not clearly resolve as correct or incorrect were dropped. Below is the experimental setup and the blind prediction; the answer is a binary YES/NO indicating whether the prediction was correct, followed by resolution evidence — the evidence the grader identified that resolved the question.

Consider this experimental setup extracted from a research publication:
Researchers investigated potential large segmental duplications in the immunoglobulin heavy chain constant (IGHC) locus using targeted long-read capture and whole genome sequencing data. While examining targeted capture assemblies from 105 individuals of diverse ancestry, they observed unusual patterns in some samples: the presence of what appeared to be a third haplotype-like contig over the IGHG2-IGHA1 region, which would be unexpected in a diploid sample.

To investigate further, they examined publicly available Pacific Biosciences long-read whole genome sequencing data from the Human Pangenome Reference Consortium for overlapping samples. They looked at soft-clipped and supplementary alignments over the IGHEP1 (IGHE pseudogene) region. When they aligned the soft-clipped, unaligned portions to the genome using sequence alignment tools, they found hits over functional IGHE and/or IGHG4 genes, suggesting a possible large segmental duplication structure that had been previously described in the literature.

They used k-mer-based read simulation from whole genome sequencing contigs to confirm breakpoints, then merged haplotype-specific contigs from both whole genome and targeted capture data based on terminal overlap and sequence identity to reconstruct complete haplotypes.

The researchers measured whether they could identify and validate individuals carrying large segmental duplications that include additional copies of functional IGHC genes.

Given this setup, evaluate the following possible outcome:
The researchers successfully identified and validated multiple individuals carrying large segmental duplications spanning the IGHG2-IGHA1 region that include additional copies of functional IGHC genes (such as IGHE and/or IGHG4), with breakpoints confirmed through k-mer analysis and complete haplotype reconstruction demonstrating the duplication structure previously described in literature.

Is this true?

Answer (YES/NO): YES